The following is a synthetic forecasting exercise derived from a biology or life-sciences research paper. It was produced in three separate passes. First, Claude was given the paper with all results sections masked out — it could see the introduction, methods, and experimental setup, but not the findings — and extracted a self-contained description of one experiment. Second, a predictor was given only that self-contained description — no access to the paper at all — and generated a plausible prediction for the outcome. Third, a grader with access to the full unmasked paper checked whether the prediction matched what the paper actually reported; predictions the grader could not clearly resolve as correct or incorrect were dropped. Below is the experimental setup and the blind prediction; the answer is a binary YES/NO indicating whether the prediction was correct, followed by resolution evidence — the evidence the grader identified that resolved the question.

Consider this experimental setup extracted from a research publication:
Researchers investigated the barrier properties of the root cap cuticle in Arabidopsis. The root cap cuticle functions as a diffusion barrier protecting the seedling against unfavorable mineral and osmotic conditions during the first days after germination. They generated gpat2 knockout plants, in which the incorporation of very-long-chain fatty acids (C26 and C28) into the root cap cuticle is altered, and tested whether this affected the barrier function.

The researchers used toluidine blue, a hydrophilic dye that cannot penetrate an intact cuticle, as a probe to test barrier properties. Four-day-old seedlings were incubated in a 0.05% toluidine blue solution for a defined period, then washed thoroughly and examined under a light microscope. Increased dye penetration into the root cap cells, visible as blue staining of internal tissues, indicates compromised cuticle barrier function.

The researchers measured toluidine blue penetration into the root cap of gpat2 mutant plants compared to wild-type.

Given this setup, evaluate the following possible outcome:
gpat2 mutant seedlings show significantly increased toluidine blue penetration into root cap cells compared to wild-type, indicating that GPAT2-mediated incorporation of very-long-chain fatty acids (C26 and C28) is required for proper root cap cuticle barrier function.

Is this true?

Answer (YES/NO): YES